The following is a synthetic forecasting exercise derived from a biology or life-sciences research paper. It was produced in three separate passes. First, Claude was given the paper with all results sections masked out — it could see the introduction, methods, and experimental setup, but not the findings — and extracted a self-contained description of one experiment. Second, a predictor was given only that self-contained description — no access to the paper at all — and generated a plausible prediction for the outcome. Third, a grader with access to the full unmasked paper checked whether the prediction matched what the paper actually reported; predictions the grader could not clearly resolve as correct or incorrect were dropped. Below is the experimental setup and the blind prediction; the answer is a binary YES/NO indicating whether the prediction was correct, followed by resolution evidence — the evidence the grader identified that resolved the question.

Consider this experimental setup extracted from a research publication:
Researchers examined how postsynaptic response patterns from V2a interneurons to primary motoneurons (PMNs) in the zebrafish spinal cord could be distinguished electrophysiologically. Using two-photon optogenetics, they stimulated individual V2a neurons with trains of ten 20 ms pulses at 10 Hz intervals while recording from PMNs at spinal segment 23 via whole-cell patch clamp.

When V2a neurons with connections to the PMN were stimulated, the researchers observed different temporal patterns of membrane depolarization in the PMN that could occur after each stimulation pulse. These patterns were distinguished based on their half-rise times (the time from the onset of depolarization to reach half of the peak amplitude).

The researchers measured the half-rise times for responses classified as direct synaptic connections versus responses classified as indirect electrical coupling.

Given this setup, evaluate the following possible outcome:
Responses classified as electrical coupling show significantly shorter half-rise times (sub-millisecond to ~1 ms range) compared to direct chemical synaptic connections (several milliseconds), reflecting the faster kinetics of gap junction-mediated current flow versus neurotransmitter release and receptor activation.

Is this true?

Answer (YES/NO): NO